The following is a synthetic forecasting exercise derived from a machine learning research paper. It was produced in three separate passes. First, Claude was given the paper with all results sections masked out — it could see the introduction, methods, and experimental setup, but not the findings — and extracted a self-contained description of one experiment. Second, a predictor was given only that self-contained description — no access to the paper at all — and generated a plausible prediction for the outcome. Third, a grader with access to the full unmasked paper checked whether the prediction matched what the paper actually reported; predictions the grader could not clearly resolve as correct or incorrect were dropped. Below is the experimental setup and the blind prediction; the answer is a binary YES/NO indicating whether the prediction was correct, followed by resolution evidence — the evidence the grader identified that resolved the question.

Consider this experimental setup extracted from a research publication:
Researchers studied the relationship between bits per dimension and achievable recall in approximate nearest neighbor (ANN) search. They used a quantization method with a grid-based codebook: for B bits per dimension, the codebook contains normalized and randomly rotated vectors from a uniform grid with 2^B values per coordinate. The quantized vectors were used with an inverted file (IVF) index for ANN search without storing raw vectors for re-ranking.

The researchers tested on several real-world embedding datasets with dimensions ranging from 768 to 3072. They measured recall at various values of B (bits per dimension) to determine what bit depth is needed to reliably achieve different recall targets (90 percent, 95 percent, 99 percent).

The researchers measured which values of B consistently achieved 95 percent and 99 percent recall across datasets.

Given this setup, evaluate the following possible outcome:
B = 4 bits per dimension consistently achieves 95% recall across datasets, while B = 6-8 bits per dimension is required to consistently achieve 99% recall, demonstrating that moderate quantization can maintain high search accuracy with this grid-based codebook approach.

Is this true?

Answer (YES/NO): NO